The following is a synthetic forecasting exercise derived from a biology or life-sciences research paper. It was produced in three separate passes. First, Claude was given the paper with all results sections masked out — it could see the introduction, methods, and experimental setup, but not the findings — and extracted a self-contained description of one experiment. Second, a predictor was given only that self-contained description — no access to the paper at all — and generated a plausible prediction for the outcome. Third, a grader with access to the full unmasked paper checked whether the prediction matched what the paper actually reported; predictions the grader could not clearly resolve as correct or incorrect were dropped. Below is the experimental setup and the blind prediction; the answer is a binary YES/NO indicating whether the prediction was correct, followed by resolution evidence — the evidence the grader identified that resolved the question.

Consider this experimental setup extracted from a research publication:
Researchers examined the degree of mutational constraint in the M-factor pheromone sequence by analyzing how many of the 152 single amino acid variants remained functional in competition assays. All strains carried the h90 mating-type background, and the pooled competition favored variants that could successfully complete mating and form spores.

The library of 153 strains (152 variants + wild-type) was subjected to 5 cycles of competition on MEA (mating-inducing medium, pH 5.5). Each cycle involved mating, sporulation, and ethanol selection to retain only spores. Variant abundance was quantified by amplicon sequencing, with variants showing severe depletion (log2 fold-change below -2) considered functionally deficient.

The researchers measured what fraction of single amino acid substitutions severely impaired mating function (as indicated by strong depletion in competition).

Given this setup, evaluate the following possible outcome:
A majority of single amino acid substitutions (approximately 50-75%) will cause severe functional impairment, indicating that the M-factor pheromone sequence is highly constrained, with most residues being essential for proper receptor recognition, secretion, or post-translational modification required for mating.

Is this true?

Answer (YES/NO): YES